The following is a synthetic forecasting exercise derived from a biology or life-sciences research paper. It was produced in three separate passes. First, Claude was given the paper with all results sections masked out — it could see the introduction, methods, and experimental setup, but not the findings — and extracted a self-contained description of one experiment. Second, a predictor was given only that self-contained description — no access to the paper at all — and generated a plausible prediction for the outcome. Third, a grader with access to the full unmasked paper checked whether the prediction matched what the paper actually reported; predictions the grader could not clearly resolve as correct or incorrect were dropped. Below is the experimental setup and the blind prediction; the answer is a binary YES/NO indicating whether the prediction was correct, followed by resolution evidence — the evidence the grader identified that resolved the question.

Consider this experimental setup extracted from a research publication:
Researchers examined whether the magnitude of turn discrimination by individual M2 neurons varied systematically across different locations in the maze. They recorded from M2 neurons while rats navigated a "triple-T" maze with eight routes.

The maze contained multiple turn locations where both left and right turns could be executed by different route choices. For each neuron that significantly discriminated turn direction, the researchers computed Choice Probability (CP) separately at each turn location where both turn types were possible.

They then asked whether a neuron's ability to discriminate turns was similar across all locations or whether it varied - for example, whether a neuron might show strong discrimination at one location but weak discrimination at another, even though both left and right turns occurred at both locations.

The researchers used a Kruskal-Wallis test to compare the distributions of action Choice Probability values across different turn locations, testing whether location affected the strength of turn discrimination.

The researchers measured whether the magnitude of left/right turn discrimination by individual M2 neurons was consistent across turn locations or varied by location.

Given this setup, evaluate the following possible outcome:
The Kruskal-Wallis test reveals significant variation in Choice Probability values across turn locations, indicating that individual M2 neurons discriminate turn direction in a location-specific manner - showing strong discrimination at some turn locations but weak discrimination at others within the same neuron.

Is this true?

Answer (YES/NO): NO